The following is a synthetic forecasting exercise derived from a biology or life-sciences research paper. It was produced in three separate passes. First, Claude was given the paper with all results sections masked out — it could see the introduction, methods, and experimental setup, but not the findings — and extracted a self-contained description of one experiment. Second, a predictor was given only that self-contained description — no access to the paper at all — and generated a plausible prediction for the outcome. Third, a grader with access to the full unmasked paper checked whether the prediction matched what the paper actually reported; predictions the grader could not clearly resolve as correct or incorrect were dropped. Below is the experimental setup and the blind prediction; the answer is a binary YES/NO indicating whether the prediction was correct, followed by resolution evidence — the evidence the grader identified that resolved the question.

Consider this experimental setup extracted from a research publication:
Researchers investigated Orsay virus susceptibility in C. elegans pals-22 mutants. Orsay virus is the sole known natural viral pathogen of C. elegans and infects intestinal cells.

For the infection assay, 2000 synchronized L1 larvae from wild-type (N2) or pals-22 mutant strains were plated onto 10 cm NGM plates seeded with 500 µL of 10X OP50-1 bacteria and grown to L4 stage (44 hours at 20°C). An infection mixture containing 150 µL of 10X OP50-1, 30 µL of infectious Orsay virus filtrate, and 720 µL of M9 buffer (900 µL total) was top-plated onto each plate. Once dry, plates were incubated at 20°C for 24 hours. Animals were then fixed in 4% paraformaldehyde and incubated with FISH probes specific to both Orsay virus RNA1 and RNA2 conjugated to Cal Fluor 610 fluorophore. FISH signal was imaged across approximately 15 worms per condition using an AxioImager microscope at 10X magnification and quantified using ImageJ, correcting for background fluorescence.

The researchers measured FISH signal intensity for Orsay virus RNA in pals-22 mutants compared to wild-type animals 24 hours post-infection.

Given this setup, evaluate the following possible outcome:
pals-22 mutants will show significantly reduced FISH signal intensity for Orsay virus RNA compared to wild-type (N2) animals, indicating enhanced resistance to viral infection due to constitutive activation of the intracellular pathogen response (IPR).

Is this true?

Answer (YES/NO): YES